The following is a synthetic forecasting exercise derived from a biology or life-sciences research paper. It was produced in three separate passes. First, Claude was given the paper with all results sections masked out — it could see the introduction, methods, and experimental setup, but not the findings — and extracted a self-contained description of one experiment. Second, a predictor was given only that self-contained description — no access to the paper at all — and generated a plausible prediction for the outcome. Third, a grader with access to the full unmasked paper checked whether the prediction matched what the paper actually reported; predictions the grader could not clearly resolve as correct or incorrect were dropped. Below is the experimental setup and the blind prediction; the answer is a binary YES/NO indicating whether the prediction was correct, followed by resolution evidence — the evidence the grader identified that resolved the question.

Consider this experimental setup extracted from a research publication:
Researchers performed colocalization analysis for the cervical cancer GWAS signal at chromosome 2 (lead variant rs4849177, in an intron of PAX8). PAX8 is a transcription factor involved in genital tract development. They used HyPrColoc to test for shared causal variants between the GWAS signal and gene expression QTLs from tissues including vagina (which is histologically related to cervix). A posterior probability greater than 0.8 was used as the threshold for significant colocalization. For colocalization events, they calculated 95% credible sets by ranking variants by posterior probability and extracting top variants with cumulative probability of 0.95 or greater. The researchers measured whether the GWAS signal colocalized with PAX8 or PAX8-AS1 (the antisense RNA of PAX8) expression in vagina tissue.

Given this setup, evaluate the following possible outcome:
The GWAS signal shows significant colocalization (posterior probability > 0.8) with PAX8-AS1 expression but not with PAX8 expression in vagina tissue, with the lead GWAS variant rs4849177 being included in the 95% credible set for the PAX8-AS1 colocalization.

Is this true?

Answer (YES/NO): NO